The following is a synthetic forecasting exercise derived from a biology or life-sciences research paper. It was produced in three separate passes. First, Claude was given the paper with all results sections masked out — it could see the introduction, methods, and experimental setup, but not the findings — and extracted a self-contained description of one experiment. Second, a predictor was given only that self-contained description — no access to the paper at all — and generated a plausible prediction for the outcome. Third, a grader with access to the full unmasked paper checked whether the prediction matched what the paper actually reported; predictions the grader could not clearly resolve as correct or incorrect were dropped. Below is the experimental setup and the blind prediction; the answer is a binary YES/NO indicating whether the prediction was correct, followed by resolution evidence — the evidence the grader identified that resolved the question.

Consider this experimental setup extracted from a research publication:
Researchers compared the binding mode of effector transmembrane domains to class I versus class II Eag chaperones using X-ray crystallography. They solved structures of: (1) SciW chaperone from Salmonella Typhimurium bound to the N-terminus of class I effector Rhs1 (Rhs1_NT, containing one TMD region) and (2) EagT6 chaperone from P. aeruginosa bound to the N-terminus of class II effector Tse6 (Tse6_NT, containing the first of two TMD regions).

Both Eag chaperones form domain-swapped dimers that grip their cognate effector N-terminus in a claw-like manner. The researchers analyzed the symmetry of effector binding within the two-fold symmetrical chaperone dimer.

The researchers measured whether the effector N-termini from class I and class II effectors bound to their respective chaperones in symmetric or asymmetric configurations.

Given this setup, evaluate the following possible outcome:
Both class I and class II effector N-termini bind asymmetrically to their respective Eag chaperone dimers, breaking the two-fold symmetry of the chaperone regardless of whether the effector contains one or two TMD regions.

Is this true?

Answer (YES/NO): NO